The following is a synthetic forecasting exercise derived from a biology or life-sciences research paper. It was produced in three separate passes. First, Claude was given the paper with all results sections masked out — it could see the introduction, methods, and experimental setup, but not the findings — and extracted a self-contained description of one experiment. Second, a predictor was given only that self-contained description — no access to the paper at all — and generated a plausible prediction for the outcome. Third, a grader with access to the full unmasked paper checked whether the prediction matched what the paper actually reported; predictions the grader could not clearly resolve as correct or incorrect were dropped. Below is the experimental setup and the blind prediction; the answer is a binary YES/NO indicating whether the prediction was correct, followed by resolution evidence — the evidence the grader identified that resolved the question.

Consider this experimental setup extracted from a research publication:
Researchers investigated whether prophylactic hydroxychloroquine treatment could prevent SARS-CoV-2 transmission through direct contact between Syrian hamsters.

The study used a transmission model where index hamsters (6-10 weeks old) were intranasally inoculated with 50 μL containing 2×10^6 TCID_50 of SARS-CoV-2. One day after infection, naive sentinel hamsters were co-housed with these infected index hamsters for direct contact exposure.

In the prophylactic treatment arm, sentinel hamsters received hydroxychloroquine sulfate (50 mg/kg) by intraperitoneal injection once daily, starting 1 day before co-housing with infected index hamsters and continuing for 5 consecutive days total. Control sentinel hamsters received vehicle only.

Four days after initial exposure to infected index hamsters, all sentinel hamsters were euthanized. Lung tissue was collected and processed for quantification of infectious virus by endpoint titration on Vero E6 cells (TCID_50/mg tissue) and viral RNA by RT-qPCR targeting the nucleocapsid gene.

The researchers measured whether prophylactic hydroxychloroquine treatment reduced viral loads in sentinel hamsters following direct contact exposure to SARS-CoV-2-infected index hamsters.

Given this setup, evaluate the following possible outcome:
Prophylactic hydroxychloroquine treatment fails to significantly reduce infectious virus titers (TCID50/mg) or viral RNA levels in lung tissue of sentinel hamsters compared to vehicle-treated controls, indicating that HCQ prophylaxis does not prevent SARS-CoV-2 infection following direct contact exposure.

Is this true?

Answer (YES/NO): YES